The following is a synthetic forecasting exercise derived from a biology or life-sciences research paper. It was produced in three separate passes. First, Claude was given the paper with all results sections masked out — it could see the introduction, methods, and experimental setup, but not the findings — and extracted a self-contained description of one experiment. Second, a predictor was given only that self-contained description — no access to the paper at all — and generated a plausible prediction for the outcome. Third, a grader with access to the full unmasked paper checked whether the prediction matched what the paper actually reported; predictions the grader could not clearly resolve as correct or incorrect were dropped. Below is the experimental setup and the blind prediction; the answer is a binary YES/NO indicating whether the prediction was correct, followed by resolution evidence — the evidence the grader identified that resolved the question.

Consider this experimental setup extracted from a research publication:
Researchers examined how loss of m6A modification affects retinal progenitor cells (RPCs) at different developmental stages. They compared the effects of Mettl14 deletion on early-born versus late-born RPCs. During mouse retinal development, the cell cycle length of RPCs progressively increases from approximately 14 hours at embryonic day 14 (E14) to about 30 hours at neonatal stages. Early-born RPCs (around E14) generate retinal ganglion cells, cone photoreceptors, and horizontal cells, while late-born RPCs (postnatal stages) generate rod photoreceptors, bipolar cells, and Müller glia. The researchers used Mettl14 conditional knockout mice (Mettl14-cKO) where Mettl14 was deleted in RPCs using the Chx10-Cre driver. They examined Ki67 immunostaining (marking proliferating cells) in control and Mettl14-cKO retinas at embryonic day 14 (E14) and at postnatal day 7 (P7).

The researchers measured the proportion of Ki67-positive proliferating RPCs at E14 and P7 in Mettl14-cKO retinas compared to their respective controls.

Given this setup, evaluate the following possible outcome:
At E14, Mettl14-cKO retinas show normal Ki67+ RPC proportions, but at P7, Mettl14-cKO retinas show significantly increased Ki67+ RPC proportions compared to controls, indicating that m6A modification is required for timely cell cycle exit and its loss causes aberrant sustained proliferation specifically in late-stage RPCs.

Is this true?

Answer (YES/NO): YES